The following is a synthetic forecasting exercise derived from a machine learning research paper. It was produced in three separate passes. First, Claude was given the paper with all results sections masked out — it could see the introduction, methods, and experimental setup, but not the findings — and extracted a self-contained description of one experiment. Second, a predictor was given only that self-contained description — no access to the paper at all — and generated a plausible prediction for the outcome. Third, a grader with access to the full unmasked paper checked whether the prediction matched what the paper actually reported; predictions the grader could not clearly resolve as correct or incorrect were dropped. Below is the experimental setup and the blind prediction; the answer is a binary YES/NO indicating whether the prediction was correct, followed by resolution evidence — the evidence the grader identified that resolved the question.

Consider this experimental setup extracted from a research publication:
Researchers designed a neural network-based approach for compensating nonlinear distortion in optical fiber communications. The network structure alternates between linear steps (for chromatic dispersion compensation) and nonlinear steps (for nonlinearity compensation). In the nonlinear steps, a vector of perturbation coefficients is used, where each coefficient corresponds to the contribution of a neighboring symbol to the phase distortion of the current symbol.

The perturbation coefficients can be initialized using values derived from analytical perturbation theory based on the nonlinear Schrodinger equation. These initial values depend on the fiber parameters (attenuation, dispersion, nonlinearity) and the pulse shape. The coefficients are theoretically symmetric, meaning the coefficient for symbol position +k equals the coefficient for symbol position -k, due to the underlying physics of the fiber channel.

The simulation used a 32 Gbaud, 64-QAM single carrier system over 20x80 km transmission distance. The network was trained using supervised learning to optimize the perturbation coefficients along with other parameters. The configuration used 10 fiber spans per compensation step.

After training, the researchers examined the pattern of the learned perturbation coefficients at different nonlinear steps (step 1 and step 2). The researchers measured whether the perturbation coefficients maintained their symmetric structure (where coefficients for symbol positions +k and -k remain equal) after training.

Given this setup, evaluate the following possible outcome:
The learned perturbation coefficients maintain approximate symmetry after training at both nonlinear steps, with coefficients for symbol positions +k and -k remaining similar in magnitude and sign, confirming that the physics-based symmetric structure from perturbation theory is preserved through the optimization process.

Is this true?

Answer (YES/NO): YES